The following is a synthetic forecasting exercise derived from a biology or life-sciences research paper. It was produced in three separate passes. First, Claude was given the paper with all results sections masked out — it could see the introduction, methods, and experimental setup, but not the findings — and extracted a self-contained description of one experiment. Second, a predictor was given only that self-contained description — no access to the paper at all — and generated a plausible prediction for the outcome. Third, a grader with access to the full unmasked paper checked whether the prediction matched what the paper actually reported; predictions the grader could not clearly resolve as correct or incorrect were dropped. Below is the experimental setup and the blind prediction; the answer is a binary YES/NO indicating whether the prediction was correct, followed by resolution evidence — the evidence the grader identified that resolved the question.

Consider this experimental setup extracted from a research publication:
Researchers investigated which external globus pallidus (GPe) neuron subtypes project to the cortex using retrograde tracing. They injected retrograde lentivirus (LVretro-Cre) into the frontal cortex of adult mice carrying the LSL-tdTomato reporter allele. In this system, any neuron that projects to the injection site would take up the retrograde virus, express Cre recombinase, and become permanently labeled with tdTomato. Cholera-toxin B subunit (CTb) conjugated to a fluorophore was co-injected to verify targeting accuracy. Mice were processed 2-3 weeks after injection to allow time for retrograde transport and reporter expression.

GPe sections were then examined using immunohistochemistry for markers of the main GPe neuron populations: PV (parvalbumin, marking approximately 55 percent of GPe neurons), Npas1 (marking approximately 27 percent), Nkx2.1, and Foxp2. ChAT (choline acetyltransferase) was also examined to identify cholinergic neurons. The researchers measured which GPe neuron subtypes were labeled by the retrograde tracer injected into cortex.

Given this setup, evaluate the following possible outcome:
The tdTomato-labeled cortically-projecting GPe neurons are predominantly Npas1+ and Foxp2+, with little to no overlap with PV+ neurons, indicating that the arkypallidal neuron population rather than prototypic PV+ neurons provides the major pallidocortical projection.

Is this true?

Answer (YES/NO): NO